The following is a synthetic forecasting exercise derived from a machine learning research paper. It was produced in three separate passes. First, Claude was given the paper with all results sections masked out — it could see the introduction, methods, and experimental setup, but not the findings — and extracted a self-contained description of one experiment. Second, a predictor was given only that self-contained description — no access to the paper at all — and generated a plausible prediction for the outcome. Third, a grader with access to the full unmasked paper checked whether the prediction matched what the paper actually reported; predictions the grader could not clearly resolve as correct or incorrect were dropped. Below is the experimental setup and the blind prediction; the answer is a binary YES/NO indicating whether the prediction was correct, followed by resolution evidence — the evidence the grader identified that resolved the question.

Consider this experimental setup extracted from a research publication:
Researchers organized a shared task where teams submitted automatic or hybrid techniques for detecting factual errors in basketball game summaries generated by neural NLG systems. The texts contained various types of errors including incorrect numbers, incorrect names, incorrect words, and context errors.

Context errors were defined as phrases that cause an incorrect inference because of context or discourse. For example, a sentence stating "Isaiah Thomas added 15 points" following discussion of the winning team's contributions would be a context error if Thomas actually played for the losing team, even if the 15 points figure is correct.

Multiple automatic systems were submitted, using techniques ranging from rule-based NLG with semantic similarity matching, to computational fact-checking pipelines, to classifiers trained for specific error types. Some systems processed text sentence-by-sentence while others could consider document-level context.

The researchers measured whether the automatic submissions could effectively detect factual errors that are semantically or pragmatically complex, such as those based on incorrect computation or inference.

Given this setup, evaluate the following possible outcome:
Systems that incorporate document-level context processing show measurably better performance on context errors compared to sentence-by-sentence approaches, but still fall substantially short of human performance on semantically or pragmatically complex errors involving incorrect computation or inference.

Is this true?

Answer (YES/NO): NO